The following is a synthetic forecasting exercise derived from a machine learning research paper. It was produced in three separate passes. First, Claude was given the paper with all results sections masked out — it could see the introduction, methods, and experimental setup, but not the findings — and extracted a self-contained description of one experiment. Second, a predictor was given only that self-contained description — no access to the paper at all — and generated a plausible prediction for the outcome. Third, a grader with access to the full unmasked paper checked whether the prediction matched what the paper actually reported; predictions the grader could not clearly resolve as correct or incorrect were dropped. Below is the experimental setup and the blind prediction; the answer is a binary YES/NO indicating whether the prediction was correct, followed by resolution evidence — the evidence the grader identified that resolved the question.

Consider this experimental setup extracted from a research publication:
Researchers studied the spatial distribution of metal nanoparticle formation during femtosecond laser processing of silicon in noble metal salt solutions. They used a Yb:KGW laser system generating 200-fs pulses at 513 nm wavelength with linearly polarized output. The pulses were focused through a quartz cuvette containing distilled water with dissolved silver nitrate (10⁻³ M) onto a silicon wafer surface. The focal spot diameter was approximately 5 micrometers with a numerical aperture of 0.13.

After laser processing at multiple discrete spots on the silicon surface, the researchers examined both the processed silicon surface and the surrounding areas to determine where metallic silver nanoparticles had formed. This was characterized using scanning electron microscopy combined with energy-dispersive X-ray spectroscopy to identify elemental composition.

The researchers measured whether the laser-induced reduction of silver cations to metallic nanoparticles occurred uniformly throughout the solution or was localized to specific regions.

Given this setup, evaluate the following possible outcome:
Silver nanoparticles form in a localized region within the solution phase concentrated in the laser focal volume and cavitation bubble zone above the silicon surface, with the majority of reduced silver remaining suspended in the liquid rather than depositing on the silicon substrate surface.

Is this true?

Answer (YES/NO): NO